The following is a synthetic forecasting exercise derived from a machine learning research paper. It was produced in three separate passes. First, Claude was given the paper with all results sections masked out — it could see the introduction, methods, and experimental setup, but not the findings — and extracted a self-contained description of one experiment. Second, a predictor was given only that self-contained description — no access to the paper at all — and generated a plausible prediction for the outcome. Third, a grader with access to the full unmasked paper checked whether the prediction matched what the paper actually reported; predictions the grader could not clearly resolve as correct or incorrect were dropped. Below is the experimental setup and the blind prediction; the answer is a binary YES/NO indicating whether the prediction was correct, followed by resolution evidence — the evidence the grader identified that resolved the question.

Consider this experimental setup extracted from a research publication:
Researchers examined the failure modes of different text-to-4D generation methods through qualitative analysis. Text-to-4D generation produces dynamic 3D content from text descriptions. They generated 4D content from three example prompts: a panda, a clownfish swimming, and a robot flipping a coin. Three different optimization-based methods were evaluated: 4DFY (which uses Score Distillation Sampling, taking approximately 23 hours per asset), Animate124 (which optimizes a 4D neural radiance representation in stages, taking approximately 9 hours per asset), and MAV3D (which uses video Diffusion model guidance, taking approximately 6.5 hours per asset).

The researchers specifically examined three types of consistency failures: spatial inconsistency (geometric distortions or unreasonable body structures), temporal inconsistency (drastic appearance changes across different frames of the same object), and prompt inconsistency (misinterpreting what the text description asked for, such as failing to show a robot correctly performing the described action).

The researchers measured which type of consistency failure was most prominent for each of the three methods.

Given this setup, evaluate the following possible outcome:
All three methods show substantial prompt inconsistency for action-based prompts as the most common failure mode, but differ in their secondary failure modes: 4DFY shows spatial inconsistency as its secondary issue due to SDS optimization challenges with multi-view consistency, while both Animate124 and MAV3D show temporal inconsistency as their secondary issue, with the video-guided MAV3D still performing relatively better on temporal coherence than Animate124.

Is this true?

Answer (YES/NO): NO